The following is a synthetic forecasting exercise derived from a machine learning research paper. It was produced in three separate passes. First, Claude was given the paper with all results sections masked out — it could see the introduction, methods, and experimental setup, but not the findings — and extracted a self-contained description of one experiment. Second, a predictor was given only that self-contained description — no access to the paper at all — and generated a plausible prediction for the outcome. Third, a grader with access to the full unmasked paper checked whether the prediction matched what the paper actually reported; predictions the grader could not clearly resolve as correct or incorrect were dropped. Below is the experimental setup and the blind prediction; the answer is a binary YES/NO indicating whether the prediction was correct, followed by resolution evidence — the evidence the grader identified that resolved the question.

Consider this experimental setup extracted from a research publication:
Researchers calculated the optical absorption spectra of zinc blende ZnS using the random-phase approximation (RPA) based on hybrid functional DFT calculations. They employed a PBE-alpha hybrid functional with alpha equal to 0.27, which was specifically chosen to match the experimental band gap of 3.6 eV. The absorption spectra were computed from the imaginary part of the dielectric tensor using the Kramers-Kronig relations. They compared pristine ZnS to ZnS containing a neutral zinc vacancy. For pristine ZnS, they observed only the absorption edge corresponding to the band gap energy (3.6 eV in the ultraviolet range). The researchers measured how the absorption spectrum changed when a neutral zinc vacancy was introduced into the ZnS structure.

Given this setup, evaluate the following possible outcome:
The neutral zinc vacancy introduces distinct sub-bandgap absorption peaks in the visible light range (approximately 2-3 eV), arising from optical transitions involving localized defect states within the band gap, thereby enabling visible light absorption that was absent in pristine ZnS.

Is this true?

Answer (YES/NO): NO